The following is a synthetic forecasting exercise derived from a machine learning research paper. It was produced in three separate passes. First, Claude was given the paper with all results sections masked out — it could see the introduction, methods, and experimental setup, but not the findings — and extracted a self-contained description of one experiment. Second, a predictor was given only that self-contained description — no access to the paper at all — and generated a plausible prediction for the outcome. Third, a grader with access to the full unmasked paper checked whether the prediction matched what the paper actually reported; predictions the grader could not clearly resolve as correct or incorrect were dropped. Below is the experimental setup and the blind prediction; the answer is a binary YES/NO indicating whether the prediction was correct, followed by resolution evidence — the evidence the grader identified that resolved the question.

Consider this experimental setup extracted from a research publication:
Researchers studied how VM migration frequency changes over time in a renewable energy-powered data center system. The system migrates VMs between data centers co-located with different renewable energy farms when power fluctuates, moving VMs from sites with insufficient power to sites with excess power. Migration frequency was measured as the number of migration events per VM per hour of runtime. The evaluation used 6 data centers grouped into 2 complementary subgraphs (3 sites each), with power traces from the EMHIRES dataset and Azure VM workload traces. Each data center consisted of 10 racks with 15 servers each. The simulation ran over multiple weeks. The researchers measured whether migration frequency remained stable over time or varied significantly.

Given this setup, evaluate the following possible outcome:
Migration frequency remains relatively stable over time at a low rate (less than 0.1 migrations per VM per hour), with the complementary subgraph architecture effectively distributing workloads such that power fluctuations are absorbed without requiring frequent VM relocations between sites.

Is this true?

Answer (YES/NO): YES